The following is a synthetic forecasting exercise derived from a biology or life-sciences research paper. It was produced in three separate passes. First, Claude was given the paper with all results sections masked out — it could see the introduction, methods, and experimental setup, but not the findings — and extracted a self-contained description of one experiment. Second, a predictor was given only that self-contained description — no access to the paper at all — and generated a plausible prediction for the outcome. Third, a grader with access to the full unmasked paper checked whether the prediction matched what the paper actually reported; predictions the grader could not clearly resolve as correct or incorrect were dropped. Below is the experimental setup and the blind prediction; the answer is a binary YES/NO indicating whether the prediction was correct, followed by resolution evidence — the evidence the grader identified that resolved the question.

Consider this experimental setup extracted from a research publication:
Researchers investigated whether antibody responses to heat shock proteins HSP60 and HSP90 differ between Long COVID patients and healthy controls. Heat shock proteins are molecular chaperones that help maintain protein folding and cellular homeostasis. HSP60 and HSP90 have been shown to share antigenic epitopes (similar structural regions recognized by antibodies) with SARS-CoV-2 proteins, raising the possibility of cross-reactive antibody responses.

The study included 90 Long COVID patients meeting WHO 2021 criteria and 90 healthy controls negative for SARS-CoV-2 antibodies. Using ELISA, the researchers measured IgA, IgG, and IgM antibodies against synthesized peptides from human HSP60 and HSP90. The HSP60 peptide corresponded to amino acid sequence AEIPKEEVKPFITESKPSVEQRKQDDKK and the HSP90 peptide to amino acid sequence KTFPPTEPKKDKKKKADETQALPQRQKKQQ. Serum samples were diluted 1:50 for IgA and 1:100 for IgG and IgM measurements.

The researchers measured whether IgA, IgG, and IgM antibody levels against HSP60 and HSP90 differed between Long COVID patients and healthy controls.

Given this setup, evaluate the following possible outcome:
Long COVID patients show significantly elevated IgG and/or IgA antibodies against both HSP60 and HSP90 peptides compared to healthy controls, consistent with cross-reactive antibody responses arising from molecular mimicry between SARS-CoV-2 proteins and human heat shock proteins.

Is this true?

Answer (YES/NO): NO